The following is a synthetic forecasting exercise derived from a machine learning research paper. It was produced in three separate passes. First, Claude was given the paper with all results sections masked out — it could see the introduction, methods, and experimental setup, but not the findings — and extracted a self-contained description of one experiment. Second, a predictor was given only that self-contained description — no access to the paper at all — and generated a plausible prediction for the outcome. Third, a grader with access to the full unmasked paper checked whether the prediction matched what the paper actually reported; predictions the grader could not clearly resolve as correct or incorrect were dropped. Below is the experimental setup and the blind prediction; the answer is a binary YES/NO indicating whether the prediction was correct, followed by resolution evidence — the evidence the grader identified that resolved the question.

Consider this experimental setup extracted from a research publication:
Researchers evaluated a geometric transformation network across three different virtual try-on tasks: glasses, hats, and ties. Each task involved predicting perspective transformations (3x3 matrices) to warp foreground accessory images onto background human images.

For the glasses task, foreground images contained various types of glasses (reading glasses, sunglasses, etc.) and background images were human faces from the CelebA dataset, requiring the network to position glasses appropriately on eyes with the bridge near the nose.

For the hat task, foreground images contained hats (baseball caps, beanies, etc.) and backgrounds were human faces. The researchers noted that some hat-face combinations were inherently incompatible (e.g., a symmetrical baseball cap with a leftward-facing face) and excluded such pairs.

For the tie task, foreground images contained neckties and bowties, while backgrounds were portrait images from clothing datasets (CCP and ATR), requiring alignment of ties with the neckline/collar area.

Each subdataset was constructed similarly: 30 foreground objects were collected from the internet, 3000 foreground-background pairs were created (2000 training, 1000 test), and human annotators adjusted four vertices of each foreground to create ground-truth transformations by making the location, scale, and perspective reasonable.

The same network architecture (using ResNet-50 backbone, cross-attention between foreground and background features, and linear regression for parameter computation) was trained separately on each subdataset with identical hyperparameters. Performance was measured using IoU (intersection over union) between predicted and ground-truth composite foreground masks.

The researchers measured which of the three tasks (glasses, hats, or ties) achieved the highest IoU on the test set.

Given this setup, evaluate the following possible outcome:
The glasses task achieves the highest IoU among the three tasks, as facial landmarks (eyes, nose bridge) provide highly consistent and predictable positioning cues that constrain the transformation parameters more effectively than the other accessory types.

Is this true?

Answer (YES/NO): NO